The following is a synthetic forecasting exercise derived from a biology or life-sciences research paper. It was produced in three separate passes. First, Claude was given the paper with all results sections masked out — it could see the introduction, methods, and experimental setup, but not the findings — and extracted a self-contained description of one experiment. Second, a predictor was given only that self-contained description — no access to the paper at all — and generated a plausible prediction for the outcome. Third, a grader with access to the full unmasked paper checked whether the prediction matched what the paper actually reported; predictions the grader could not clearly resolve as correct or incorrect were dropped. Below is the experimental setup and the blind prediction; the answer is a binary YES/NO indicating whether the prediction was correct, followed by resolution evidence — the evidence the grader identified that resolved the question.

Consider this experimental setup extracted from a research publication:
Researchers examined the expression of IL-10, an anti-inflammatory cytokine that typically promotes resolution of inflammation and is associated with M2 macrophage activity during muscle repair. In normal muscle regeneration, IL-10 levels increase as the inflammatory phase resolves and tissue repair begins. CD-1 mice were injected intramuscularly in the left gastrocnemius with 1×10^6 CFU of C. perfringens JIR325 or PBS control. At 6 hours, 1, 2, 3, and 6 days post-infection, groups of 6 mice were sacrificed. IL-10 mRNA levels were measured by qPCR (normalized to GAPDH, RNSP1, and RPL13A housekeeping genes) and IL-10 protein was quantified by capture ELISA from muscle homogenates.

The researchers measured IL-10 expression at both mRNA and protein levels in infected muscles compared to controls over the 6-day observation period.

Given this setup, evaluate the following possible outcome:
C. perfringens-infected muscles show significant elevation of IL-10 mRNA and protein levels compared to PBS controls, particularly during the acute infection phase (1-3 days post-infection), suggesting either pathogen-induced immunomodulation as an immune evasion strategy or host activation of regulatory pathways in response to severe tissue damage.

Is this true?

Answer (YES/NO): YES